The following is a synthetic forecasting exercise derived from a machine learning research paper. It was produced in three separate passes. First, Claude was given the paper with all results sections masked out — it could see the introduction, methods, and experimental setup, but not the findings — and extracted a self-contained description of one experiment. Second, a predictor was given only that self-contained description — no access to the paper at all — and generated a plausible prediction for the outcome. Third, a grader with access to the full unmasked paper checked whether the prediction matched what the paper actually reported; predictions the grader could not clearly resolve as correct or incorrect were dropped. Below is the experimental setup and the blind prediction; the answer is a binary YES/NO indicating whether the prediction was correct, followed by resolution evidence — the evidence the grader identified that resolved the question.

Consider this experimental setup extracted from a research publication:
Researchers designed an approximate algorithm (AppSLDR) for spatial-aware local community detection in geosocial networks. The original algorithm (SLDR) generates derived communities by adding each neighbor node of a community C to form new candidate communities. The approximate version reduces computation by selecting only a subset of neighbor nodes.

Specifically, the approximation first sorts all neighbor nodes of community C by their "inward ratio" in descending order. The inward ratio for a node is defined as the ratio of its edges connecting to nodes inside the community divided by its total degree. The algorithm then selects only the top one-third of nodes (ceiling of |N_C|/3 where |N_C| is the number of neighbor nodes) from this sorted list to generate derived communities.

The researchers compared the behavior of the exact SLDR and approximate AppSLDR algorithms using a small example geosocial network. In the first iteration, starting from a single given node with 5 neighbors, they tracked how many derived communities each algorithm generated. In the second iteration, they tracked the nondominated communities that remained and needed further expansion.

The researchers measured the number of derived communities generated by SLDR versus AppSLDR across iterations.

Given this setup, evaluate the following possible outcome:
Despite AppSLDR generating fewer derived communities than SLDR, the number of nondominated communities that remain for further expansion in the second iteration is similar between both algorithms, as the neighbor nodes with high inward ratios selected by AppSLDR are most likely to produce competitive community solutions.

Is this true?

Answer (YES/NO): YES